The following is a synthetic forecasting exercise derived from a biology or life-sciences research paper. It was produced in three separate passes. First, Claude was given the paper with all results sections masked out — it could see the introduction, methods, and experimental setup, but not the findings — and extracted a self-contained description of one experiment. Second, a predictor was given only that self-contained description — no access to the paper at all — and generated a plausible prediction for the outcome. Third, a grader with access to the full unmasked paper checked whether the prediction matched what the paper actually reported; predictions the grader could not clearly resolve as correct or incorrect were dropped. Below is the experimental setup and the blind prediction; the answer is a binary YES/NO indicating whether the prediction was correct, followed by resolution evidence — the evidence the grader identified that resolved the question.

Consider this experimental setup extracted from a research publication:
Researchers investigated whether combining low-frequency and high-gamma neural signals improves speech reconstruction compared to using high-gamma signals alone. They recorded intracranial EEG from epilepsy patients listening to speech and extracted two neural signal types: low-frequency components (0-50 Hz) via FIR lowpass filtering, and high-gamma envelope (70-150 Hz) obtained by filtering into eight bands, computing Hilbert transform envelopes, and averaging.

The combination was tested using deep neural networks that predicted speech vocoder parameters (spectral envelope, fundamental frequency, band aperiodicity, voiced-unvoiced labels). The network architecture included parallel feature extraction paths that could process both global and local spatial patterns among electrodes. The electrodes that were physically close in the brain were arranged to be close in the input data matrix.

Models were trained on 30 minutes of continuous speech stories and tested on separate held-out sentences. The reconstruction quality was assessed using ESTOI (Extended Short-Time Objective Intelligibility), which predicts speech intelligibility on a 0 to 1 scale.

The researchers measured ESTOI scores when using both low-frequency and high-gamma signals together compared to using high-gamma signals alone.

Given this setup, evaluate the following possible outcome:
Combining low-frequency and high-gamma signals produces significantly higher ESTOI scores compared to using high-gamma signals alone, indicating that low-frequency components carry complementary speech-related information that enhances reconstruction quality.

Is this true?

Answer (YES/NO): YES